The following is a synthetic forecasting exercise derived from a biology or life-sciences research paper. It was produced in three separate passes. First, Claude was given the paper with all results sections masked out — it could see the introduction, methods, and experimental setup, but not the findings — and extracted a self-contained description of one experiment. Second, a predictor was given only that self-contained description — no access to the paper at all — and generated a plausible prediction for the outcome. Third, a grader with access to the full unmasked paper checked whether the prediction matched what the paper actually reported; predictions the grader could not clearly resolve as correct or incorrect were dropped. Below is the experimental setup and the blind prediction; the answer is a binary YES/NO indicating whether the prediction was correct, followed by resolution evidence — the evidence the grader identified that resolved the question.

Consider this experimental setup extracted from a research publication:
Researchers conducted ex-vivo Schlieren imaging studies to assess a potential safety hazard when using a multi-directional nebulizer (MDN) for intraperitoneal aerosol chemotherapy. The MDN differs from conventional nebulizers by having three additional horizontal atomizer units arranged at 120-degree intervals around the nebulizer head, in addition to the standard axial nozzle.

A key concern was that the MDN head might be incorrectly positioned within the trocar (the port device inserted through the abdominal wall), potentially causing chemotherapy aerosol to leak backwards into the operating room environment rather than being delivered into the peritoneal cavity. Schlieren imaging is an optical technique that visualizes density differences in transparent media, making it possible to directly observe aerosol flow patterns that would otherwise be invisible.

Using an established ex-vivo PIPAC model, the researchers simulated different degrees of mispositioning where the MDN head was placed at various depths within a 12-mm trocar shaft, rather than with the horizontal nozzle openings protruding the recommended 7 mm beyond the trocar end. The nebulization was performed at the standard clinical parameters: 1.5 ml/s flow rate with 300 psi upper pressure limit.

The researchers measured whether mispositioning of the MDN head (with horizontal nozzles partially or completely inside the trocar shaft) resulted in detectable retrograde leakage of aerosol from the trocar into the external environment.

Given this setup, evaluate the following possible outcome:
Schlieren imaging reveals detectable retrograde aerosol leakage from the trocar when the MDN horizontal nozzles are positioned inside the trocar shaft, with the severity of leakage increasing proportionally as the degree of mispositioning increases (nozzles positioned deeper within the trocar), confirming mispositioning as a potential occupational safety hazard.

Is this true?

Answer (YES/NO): NO